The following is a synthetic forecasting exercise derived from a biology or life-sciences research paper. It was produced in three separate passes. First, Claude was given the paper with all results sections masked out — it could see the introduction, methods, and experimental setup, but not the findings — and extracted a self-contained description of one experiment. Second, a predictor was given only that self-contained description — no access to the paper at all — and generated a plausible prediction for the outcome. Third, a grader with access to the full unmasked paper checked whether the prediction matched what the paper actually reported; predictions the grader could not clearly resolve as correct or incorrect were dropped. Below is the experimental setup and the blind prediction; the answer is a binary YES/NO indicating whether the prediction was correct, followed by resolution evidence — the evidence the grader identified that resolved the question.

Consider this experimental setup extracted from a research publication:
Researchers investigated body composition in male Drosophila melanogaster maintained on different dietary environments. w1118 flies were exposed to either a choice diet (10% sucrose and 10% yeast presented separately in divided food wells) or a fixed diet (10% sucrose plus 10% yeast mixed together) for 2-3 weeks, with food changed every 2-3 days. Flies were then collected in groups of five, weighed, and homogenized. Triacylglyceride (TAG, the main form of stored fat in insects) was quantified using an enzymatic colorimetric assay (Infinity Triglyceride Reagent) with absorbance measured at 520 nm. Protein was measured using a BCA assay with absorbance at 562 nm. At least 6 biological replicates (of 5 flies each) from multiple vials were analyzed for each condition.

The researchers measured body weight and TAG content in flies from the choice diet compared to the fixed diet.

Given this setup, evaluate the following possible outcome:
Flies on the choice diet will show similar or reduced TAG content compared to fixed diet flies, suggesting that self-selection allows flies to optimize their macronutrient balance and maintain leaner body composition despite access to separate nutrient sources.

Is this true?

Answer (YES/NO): NO